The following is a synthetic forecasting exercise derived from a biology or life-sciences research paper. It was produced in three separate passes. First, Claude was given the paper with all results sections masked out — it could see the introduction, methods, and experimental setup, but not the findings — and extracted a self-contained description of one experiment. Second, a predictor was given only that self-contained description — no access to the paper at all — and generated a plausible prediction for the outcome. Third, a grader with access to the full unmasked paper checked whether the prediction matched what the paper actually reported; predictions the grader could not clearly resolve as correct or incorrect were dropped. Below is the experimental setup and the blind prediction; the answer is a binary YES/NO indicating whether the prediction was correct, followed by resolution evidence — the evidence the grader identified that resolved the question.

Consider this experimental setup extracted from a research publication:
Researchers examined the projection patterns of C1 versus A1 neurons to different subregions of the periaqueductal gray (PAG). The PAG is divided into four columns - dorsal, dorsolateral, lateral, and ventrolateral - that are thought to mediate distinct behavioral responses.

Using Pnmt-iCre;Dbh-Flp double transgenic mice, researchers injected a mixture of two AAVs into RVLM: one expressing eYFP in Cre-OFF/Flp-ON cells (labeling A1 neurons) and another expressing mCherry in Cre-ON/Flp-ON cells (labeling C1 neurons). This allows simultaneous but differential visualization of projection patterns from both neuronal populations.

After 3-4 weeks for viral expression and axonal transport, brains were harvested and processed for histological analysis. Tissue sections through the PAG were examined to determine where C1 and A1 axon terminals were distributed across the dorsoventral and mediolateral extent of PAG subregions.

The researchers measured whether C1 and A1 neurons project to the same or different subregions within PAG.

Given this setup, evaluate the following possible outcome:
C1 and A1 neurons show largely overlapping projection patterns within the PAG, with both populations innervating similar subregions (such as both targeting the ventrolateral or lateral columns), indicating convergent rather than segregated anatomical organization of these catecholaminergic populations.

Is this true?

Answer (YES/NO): NO